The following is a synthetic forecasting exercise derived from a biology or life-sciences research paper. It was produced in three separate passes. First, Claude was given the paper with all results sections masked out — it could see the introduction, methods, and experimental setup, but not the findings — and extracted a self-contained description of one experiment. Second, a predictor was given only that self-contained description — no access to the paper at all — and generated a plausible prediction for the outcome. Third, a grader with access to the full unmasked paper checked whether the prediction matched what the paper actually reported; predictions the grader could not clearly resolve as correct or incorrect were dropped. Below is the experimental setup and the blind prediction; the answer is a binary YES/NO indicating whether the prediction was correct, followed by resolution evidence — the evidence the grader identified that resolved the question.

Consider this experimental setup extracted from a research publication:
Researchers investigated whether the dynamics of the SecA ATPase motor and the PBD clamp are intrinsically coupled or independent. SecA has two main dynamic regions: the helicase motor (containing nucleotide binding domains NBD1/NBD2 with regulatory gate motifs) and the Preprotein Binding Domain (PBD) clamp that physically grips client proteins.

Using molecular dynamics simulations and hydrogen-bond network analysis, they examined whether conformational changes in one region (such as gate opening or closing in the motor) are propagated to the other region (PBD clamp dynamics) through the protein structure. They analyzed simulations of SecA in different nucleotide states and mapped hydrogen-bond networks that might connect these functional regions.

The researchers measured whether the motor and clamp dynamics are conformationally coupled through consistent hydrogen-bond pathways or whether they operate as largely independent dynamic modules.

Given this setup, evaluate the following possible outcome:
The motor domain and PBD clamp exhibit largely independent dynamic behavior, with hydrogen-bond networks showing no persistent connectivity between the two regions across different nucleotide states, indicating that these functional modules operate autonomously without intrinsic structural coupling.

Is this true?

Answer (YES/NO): YES